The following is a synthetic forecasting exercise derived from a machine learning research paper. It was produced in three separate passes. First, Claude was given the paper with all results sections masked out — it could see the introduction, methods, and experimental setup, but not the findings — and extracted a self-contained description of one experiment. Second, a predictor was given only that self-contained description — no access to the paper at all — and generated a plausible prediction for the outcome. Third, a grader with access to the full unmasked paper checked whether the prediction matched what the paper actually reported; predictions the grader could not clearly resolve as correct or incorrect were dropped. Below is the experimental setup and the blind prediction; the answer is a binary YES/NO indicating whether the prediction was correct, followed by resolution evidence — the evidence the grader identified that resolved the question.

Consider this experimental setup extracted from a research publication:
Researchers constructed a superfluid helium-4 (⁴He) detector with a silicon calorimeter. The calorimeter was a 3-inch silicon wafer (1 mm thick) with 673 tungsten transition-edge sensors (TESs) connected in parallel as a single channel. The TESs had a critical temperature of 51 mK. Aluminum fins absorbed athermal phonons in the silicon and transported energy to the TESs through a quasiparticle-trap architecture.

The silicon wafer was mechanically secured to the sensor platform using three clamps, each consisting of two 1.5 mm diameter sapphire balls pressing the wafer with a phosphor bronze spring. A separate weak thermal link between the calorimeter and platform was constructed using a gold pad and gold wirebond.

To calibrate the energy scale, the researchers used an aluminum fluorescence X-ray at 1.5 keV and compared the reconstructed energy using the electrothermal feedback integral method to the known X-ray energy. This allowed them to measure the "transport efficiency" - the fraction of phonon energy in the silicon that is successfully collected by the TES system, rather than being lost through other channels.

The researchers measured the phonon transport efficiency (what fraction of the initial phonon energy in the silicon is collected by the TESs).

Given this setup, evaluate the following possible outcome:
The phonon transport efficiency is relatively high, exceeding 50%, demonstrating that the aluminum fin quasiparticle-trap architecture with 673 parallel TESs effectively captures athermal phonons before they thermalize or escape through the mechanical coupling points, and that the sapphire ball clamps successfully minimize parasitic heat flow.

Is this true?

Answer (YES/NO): NO